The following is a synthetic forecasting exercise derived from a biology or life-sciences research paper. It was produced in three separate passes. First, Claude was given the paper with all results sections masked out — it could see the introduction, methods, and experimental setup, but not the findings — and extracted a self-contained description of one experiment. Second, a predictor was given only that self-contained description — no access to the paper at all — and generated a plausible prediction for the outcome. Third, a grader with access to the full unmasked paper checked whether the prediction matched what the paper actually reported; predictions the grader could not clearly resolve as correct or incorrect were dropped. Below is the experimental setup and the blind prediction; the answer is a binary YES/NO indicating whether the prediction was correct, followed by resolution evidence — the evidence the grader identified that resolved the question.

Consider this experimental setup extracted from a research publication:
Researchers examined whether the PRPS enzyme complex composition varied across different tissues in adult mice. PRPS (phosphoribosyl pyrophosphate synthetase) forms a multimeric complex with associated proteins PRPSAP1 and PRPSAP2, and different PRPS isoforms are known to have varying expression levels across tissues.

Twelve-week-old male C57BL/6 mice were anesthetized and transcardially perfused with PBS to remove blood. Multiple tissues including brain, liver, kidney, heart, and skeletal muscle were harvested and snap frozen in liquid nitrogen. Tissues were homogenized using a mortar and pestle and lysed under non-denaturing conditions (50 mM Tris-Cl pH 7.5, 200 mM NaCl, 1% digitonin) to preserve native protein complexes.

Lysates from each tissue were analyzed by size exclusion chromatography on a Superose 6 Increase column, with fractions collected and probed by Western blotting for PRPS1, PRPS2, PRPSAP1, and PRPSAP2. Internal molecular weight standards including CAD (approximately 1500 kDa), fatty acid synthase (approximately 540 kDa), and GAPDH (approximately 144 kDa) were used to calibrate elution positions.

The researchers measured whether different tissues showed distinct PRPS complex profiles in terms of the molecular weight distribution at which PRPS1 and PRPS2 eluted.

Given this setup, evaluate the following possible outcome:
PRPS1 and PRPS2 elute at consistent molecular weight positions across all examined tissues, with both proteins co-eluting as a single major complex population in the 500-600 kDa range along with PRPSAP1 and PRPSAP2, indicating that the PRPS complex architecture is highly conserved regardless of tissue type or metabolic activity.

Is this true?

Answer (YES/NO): NO